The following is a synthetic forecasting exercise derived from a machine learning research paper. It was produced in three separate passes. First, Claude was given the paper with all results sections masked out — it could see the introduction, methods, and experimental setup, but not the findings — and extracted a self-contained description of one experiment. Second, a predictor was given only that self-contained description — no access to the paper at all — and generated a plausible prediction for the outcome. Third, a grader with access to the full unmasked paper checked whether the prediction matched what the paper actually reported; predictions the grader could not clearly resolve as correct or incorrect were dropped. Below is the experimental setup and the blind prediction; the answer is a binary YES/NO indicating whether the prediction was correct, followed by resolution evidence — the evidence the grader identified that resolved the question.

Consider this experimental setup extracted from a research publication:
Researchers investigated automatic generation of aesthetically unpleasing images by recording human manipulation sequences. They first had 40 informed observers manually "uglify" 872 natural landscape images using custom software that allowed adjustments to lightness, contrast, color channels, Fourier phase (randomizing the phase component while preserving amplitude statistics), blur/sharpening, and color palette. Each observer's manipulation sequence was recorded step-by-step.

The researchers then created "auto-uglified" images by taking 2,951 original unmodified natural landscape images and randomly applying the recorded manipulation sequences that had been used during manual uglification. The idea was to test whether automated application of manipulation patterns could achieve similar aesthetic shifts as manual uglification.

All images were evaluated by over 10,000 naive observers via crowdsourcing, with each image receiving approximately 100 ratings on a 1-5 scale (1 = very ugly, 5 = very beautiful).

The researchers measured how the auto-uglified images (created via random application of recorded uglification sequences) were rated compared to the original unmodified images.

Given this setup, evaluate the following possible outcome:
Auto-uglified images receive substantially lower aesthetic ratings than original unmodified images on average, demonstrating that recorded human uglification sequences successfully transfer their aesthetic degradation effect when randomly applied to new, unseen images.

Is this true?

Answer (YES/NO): YES